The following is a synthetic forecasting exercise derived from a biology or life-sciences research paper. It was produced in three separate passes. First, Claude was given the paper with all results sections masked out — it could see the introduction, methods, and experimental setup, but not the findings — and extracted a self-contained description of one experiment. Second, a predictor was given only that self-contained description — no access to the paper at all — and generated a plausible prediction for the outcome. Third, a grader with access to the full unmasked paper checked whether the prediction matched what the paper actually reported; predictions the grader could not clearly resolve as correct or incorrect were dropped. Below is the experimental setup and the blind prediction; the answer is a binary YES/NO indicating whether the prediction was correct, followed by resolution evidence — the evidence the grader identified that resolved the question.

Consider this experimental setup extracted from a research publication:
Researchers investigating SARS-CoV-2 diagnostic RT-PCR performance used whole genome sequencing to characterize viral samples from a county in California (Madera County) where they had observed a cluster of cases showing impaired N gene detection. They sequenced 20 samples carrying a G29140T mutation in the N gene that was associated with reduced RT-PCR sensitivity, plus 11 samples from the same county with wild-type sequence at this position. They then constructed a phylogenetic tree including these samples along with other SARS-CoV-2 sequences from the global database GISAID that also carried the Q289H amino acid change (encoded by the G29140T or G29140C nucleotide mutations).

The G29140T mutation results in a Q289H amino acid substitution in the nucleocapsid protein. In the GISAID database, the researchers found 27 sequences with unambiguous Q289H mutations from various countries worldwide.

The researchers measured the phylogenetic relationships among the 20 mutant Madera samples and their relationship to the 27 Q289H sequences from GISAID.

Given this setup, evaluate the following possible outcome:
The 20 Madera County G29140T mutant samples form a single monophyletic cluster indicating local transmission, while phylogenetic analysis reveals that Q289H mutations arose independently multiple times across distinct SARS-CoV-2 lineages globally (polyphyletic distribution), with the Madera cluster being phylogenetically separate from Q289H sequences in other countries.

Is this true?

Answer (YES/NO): YES